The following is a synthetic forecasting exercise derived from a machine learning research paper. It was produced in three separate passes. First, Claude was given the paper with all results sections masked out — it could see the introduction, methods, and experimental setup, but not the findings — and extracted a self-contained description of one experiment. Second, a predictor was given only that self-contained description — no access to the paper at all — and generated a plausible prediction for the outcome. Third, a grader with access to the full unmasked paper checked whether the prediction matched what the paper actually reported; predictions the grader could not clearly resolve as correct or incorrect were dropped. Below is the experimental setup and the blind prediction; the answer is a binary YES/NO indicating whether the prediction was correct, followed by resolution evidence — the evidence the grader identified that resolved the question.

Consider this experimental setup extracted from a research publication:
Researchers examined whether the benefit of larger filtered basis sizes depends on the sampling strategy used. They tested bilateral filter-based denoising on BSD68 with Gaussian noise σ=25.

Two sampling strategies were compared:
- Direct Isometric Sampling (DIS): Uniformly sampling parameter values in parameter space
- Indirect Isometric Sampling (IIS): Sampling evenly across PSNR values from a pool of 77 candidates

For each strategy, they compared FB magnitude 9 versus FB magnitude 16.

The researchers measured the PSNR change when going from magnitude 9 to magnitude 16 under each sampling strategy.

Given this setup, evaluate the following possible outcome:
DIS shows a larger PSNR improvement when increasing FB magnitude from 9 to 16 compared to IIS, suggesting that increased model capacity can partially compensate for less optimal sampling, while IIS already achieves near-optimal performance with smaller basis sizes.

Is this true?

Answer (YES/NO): YES